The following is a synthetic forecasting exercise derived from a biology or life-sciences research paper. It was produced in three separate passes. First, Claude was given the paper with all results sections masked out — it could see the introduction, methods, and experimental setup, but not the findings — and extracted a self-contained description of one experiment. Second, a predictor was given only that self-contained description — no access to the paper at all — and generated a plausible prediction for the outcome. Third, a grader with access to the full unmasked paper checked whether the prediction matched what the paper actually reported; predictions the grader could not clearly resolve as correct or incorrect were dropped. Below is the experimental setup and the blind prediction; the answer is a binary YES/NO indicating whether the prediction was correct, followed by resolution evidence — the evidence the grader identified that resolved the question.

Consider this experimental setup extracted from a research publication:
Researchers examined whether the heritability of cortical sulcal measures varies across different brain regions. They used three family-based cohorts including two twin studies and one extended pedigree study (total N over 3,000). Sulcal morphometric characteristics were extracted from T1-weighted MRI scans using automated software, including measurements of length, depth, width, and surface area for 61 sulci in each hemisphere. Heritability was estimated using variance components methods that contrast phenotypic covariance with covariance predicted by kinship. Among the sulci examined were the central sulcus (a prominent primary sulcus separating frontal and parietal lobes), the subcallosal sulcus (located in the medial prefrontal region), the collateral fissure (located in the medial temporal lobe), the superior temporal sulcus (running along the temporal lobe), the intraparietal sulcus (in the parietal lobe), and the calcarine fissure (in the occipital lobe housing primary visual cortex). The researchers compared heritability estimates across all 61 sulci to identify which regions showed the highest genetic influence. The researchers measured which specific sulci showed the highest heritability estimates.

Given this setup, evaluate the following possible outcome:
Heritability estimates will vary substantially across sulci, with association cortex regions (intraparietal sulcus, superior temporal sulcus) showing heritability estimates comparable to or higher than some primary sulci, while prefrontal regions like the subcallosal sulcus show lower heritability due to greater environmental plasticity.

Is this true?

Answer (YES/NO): NO